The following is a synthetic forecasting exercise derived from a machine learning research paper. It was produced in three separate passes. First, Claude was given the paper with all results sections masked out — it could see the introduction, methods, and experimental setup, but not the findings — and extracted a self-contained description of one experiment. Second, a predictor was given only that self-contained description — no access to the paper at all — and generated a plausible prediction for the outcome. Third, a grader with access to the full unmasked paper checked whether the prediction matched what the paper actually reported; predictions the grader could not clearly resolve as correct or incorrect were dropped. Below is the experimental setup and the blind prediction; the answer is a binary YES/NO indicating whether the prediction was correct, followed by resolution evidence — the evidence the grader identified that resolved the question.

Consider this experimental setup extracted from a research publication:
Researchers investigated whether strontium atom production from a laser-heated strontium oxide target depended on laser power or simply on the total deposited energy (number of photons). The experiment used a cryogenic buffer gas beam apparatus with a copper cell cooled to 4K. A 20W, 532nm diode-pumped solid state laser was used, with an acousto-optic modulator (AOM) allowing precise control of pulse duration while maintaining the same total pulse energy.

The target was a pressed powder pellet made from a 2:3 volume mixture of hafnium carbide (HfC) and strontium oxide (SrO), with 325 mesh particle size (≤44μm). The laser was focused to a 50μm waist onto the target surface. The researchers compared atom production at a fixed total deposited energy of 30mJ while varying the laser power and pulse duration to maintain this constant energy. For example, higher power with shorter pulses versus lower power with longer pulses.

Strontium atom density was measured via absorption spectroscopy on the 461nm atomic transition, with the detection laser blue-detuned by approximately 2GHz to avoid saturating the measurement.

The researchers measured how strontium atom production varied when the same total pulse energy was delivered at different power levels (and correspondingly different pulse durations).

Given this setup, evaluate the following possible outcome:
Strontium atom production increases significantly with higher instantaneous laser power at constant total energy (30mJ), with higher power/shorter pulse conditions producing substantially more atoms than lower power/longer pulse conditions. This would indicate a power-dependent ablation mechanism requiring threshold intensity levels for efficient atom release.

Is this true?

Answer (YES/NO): NO